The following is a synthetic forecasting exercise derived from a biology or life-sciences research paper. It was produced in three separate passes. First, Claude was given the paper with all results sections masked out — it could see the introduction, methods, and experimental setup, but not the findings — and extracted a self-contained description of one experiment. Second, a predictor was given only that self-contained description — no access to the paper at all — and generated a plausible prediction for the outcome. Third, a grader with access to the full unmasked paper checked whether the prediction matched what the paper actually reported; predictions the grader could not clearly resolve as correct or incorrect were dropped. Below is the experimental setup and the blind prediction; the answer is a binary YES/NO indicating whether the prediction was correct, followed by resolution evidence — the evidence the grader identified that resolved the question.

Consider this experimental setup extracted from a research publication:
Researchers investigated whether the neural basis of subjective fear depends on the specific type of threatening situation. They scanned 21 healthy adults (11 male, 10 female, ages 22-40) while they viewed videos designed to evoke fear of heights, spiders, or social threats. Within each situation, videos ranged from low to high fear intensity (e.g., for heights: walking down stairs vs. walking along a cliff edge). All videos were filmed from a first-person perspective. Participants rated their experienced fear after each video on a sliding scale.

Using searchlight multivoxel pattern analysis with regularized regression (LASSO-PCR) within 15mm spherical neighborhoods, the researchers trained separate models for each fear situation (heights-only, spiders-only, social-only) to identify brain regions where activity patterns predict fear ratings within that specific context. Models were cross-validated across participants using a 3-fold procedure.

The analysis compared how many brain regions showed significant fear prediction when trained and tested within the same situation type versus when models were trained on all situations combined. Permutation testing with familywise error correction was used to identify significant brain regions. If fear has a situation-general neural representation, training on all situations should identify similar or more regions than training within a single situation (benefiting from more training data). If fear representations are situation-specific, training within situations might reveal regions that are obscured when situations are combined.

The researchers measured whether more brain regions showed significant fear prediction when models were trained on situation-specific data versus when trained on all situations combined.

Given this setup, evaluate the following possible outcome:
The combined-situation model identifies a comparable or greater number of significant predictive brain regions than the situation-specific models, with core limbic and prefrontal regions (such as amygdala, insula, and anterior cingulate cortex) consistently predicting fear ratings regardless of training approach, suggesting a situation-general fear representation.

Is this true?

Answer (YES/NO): NO